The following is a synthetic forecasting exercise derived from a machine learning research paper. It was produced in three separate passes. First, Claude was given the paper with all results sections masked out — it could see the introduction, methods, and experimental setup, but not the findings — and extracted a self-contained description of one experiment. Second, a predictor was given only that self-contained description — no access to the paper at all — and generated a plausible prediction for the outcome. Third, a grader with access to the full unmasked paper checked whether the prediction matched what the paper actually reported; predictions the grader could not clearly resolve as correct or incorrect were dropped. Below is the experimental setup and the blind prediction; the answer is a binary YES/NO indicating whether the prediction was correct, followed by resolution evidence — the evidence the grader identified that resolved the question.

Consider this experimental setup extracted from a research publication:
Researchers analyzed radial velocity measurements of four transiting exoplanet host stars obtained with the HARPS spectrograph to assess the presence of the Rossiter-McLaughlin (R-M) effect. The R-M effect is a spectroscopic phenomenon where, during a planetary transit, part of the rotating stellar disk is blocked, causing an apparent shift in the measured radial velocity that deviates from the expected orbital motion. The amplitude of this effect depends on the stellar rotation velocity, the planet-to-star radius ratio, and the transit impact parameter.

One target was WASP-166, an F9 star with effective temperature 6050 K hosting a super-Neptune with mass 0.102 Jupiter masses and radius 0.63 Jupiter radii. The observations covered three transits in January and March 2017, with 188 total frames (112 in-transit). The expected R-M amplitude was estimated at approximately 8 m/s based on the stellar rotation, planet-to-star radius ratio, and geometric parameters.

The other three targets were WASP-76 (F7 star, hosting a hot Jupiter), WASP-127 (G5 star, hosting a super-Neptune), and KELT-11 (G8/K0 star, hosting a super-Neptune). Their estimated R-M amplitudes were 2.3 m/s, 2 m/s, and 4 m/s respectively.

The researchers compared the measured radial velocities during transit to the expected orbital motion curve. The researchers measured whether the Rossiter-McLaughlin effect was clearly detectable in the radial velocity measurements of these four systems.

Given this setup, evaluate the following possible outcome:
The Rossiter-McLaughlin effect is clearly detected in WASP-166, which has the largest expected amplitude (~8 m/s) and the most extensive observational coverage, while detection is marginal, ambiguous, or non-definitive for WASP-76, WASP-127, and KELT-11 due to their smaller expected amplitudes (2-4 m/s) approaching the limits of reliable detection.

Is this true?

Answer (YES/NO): YES